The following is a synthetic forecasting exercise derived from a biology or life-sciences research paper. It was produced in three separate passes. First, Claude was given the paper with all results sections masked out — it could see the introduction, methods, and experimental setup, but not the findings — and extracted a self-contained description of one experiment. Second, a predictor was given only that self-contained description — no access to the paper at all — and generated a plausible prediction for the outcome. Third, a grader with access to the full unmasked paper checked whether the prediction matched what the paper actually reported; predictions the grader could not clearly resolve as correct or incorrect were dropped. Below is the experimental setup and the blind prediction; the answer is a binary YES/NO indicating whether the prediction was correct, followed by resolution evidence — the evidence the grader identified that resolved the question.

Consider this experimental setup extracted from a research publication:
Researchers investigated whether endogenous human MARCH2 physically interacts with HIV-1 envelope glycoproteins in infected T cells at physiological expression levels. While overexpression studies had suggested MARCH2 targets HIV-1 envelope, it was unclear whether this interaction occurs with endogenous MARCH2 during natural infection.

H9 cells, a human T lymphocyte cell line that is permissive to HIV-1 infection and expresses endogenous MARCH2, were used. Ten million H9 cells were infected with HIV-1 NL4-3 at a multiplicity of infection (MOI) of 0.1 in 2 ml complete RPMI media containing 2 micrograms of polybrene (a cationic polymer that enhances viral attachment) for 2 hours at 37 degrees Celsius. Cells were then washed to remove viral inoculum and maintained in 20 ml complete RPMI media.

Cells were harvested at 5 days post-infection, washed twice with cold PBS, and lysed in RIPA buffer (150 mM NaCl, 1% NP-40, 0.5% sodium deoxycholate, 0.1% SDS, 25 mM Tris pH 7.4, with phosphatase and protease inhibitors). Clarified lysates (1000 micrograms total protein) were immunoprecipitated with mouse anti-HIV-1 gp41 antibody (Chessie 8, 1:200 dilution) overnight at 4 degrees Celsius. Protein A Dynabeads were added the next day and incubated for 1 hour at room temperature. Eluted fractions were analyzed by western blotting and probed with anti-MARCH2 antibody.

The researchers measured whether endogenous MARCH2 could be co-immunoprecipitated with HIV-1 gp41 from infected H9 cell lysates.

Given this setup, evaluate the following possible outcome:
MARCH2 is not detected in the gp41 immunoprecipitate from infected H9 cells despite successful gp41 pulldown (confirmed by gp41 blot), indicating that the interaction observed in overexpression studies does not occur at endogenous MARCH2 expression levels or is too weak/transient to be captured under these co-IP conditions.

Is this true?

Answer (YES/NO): NO